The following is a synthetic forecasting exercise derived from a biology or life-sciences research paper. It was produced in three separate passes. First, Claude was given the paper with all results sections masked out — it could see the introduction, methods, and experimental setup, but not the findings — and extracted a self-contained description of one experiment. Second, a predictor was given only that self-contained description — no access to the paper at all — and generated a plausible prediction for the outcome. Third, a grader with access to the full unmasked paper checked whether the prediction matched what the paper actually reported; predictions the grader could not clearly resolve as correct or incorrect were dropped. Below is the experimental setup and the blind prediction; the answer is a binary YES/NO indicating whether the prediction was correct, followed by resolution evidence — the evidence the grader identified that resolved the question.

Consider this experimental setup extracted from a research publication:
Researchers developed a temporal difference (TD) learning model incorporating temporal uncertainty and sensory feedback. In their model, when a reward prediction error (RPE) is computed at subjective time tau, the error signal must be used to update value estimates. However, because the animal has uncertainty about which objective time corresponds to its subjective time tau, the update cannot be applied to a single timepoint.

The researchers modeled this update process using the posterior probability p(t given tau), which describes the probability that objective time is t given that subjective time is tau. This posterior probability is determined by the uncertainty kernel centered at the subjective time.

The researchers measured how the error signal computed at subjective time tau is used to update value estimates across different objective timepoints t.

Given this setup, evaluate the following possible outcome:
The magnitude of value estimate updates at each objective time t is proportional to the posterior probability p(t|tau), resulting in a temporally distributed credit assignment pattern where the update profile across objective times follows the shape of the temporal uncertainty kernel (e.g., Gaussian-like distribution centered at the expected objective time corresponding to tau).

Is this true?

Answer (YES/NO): YES